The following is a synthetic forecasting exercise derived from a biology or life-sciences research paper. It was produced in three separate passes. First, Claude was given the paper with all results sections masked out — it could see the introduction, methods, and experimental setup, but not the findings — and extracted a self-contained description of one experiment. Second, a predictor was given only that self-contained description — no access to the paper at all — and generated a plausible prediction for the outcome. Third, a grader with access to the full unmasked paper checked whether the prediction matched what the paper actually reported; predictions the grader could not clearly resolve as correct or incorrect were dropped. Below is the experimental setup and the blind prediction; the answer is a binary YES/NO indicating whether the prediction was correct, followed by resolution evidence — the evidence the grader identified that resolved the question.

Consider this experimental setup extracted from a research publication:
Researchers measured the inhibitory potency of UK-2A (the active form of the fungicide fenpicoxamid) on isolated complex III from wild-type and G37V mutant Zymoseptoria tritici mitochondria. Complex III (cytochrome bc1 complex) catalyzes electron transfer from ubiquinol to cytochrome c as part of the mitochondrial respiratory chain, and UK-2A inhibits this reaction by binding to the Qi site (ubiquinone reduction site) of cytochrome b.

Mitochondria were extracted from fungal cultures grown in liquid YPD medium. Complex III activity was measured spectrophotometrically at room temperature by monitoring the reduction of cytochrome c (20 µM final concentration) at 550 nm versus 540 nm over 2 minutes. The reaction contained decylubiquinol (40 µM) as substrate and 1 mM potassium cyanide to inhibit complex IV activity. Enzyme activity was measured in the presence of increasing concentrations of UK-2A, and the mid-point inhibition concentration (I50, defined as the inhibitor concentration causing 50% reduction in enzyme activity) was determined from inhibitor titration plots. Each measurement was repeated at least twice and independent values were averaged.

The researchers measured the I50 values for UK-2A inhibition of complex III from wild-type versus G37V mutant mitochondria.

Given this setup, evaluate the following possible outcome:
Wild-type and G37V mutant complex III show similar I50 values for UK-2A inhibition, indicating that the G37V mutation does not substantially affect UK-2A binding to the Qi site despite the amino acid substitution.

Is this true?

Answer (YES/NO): NO